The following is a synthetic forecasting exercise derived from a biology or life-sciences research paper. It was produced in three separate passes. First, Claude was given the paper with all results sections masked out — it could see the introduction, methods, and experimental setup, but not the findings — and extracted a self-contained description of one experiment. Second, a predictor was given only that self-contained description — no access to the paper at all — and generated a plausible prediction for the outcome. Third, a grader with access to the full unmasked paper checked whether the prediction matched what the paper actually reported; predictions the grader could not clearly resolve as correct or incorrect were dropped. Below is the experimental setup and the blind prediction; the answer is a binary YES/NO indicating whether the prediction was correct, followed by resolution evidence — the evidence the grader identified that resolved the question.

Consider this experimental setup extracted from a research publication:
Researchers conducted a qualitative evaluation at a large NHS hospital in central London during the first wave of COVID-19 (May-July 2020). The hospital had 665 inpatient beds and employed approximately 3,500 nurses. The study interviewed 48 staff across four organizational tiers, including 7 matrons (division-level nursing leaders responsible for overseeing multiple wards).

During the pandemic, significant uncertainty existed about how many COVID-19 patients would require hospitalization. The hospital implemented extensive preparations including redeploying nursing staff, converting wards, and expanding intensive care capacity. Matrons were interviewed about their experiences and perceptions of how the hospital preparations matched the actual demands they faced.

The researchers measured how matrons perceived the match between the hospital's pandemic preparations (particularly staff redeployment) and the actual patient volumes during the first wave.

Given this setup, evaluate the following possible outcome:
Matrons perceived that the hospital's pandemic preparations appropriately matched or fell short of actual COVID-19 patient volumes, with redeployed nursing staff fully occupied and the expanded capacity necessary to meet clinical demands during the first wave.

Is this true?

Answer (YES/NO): NO